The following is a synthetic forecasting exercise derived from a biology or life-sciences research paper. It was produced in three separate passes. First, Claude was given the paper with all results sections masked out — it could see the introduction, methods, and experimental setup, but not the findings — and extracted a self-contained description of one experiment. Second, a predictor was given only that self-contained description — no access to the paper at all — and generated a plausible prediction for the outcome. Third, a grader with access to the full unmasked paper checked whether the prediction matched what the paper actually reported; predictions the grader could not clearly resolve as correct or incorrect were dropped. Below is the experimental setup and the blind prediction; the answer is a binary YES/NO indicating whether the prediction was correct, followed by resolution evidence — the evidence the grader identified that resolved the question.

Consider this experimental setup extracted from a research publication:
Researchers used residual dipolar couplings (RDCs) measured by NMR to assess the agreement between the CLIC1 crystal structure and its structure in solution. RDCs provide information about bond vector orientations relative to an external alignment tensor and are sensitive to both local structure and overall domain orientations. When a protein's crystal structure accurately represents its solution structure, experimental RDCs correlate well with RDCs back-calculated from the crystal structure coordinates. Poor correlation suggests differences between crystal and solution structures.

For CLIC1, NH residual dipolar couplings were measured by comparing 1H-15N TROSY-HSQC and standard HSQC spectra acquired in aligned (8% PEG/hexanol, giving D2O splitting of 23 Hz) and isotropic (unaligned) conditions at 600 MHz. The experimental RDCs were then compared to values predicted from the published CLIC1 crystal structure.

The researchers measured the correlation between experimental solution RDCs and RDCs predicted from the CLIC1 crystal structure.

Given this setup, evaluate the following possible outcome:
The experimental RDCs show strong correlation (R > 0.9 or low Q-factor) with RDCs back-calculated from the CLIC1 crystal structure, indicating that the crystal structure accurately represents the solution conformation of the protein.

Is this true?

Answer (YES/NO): NO